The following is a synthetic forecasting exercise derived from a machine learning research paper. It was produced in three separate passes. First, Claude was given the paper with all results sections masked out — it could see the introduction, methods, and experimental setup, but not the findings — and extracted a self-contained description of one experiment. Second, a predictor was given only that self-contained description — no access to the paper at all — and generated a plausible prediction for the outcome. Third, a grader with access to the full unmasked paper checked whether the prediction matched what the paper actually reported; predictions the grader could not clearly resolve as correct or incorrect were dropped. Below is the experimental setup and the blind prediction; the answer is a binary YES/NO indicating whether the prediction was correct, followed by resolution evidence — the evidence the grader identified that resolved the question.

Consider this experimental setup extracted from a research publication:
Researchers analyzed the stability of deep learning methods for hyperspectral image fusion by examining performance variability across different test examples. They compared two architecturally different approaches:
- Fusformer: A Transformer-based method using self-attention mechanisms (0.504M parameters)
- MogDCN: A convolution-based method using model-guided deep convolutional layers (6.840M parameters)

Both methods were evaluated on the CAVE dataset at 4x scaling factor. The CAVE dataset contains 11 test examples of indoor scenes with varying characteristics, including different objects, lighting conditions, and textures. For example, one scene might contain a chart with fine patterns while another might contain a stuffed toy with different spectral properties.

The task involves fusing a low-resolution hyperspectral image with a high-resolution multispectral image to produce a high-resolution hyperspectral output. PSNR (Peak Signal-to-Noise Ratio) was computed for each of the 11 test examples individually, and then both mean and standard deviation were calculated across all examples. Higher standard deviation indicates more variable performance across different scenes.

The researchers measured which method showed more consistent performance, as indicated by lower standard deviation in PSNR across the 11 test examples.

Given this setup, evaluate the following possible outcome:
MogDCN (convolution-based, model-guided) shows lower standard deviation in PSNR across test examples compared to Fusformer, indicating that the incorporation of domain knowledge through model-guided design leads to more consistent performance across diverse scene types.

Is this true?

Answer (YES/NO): YES